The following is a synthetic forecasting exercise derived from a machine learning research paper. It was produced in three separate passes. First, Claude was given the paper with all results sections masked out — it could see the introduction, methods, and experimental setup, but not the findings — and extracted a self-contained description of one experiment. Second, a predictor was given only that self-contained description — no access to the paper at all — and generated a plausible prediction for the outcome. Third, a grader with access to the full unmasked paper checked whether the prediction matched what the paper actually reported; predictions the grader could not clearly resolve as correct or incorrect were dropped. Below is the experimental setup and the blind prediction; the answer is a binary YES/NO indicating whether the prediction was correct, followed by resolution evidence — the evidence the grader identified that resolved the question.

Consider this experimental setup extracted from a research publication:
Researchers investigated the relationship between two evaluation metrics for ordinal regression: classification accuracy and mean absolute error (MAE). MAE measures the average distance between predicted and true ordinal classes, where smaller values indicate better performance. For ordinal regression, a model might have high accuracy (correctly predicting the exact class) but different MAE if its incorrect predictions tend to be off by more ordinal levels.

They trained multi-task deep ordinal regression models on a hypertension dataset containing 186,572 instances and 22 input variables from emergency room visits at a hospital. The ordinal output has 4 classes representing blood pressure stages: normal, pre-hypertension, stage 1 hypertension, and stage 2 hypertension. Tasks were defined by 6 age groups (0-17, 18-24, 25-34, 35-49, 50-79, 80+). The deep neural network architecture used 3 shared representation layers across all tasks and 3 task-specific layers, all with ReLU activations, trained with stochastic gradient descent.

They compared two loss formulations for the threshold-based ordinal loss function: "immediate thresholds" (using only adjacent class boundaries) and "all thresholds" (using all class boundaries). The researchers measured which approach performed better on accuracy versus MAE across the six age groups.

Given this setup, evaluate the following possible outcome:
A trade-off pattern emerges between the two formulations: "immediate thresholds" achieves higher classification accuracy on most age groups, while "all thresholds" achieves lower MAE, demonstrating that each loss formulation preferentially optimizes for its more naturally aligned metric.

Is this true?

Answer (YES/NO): NO